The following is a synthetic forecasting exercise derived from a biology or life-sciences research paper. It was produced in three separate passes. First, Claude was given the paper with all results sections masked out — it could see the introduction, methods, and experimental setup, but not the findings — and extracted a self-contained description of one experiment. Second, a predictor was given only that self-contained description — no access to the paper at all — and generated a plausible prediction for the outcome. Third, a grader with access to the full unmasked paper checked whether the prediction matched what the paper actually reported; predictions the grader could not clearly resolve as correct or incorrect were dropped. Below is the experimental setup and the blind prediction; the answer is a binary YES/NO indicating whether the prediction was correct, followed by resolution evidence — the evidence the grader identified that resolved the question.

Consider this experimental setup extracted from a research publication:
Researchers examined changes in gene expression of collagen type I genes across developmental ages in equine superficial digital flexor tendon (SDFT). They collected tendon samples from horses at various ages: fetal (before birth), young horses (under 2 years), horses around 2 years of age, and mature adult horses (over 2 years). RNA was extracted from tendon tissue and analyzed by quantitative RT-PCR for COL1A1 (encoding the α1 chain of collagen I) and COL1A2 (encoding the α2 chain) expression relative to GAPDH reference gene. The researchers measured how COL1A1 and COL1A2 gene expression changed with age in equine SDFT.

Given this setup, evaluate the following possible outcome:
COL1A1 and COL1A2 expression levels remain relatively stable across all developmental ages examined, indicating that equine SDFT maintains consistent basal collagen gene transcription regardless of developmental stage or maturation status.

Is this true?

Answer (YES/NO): NO